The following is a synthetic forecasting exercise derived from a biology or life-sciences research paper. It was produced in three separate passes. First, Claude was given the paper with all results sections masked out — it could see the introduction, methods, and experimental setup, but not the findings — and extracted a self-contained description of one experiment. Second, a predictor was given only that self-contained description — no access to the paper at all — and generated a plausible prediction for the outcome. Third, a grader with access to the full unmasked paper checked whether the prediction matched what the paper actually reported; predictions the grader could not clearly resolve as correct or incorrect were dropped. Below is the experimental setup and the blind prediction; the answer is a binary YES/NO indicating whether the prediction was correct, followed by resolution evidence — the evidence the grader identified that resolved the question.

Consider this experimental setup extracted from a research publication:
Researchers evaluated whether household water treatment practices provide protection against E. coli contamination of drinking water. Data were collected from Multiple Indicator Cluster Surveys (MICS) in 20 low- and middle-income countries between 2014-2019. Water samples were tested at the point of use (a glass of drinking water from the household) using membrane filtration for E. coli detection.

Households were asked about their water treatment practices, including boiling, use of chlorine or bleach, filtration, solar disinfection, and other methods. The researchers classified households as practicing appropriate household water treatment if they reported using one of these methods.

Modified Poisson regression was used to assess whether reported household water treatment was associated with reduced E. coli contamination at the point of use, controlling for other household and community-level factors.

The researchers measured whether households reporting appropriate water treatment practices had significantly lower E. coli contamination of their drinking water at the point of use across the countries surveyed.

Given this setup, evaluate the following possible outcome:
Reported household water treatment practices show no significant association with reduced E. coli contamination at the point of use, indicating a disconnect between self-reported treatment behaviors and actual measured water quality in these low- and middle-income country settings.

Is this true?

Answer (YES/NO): YES